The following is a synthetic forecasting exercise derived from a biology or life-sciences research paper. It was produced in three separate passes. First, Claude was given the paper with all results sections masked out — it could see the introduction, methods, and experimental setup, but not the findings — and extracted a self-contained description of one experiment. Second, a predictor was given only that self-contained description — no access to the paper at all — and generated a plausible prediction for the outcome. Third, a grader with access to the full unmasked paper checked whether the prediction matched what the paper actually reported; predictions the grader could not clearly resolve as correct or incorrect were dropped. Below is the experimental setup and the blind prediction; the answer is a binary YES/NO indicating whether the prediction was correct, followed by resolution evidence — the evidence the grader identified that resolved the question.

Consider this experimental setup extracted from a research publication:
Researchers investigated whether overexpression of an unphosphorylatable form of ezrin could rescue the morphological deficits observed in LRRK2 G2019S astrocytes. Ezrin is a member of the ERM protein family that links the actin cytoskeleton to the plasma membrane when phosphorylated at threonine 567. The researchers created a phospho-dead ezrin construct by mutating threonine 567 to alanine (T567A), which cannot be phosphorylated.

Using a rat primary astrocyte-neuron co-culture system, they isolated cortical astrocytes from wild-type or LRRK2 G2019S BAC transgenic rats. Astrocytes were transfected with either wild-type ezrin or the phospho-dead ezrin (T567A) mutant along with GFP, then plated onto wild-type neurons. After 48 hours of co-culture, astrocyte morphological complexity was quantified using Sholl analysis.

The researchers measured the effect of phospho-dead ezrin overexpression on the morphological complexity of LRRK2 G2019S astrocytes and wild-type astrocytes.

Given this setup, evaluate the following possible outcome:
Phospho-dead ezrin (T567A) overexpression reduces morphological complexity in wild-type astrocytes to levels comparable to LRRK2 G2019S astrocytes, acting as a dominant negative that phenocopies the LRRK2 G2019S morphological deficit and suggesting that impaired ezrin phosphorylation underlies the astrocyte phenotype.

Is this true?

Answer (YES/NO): NO